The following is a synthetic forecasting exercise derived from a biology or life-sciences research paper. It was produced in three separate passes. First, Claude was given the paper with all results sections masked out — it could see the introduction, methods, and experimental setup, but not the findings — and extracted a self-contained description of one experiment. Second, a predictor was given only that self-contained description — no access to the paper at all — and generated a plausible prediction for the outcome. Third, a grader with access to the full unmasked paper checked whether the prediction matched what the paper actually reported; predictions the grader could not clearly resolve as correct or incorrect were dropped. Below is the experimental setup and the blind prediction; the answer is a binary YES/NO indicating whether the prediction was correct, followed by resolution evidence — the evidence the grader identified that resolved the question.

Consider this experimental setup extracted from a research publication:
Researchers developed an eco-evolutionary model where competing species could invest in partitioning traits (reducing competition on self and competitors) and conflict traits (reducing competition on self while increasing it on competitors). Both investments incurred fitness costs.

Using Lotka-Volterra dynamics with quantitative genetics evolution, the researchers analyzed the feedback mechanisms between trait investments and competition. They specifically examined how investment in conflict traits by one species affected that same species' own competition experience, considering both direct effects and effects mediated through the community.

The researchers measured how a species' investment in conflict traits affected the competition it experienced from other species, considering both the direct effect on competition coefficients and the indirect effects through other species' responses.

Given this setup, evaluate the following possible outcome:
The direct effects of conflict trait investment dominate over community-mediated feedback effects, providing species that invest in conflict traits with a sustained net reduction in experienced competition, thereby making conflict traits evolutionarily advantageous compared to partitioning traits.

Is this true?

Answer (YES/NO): NO